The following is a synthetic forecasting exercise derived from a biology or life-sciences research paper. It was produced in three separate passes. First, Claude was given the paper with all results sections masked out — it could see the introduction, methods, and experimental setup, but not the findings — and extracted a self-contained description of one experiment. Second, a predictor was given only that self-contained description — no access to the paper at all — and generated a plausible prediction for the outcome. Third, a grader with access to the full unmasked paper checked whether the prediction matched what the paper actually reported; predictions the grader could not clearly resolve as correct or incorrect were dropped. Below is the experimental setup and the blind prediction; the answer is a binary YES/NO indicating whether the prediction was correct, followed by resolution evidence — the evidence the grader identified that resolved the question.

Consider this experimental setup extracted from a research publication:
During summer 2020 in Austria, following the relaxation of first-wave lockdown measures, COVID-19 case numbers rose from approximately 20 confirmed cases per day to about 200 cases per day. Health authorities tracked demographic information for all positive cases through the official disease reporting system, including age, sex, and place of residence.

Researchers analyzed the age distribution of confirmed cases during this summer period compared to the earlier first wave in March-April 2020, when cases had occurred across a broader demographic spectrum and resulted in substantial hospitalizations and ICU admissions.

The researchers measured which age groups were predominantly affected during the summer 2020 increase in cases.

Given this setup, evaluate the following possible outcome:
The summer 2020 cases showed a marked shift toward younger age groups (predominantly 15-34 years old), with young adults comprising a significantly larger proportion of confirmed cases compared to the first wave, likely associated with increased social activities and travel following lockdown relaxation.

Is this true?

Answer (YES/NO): NO